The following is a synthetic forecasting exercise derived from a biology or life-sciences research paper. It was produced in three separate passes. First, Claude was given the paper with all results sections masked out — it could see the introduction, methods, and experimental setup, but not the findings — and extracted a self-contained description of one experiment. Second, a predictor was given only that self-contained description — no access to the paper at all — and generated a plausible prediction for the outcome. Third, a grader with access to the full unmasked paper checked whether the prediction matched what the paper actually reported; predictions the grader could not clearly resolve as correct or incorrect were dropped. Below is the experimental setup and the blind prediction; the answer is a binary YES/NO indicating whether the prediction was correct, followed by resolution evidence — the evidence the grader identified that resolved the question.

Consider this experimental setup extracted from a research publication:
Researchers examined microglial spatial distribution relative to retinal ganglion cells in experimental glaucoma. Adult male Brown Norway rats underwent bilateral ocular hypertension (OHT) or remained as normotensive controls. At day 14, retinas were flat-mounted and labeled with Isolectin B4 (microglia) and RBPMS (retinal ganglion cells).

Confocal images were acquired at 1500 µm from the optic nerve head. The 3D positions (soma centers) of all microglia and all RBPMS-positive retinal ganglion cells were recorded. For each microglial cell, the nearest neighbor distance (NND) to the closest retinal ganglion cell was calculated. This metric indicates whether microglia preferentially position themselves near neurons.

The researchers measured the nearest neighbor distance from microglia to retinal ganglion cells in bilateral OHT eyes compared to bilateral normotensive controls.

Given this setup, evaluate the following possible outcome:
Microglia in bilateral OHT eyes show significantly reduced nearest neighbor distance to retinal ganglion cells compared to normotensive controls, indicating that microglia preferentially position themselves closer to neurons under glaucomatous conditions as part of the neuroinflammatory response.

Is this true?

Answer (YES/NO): NO